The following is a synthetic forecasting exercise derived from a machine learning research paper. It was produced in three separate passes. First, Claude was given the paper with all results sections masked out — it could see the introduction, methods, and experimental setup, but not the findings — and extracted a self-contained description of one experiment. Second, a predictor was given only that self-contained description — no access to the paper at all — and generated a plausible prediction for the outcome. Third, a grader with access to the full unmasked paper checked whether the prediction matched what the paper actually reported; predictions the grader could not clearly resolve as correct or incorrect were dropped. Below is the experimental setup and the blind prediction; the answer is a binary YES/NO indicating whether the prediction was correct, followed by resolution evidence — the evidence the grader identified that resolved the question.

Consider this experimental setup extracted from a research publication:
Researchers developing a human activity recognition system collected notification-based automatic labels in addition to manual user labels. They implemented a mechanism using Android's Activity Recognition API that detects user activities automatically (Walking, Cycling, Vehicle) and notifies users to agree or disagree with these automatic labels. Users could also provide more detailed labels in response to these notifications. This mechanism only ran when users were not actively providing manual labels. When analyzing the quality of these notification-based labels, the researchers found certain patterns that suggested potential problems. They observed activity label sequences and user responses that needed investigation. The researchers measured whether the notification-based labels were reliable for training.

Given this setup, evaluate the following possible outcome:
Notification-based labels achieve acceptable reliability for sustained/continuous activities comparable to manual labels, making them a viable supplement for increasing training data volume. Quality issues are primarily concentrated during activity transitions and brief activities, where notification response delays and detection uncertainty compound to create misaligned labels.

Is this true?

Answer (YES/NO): NO